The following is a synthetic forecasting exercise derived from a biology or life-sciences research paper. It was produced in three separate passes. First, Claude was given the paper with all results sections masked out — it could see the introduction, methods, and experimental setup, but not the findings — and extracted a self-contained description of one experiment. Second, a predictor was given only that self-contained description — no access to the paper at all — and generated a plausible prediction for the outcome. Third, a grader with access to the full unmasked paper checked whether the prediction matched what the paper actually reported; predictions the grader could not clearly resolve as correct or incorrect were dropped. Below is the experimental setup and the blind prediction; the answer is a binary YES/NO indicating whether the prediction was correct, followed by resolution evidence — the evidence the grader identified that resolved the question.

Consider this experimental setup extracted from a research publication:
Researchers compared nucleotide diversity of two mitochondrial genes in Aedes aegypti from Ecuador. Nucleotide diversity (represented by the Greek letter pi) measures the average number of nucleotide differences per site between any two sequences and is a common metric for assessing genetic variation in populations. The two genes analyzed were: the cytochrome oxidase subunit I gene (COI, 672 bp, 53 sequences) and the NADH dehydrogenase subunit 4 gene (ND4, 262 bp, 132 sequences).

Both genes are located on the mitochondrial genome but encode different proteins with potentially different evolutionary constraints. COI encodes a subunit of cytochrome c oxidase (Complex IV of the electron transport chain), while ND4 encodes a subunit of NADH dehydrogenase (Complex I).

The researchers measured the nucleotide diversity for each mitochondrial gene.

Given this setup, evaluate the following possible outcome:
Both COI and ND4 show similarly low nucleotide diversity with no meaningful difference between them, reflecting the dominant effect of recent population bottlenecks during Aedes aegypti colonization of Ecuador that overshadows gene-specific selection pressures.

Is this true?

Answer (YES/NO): NO